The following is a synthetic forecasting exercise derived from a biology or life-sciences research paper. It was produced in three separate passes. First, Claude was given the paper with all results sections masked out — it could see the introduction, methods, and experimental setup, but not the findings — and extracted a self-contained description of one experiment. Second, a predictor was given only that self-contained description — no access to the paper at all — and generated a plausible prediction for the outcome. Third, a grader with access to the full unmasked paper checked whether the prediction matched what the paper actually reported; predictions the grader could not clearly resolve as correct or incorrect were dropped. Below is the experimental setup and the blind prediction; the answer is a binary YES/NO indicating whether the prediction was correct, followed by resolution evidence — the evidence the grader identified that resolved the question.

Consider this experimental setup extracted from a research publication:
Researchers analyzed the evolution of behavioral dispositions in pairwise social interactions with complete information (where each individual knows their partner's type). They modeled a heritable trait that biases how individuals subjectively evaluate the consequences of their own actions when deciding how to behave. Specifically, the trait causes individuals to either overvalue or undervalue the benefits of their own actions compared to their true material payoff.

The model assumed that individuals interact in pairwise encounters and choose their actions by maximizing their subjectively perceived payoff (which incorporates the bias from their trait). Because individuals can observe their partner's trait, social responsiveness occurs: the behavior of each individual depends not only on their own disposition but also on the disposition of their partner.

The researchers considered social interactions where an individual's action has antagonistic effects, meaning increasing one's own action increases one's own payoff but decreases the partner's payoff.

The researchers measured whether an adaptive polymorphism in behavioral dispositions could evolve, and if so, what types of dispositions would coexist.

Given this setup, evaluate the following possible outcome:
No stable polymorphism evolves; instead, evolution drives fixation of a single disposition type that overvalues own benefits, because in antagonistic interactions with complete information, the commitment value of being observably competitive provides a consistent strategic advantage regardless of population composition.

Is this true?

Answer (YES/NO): NO